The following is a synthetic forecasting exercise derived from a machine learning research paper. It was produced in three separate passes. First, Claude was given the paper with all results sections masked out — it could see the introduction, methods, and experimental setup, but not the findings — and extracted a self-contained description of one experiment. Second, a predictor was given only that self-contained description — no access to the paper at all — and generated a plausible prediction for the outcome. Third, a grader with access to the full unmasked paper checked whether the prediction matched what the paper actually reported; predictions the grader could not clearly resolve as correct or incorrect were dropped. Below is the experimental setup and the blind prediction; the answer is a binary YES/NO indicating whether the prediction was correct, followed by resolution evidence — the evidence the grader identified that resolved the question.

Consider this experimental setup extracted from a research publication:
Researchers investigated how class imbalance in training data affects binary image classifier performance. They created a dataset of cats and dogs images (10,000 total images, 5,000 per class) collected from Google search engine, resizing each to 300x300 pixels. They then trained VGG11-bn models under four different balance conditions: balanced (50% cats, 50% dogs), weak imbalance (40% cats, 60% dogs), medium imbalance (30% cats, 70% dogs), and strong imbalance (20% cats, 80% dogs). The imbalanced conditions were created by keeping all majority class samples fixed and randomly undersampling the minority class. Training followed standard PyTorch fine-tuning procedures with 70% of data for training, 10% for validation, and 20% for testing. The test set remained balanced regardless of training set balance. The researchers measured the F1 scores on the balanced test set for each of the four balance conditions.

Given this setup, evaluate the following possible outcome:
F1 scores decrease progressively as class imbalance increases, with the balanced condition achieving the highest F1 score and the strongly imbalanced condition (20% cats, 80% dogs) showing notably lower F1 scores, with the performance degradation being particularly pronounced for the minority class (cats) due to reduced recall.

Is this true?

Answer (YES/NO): NO